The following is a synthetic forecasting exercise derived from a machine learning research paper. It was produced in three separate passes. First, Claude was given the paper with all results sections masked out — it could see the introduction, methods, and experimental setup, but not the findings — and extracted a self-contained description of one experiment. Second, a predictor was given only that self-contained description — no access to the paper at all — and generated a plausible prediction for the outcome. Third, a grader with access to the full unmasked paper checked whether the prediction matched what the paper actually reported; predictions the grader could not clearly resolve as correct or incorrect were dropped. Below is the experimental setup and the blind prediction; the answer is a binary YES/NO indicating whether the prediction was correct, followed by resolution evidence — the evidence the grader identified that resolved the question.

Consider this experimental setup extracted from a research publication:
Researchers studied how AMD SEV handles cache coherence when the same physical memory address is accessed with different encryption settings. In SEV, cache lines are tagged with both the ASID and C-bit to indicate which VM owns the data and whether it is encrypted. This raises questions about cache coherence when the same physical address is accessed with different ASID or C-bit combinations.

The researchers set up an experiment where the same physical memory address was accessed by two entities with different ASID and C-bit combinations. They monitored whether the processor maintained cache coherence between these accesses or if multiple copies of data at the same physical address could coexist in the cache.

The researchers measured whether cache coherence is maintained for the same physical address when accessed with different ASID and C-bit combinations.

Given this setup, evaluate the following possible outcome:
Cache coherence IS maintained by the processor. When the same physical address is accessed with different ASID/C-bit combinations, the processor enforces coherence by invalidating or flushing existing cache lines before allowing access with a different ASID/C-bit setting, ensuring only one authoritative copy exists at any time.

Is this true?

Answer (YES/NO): NO